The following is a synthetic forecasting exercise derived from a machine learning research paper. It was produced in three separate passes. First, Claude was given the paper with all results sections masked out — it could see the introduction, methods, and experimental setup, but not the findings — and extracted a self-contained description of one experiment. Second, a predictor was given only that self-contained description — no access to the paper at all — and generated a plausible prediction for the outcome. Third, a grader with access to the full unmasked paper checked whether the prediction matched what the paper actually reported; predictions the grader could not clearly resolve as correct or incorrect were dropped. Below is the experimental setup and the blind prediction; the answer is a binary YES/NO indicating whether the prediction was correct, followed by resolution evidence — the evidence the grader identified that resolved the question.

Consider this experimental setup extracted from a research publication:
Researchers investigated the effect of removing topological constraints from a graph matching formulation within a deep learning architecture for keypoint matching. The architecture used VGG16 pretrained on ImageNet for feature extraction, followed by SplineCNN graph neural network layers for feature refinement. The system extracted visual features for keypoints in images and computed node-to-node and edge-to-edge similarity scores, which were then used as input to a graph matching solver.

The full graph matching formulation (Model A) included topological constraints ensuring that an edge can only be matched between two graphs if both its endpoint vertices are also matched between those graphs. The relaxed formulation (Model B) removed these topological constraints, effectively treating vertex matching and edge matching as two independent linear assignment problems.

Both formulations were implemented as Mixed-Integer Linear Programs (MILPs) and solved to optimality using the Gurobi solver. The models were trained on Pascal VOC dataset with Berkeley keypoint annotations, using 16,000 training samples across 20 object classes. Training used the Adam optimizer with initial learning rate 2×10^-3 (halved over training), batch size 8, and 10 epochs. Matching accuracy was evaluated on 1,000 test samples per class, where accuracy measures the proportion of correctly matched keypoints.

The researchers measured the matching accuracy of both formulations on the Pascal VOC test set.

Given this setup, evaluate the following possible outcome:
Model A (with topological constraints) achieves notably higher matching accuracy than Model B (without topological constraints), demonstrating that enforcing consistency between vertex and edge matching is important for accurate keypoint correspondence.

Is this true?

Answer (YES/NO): NO